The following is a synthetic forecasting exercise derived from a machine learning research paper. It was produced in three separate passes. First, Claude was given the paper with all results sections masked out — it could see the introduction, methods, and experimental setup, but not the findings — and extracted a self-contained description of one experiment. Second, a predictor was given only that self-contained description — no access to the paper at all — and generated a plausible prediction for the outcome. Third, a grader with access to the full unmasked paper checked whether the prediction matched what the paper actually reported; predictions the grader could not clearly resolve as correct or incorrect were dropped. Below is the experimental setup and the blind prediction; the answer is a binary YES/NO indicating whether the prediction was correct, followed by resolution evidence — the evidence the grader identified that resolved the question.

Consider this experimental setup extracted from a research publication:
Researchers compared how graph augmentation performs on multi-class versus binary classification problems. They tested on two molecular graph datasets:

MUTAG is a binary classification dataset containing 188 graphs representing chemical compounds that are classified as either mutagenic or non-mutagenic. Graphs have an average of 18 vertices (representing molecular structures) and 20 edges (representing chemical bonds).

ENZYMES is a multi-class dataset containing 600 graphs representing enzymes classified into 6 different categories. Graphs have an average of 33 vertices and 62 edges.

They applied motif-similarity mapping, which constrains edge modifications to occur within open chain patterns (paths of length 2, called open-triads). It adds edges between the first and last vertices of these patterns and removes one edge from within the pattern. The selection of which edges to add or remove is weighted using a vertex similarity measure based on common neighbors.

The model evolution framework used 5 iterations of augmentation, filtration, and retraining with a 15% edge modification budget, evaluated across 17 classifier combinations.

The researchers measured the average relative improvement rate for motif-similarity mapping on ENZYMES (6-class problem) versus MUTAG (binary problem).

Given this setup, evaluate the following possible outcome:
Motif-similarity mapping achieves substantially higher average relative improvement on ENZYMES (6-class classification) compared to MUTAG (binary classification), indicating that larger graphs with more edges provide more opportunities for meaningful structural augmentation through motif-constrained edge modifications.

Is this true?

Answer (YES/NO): YES